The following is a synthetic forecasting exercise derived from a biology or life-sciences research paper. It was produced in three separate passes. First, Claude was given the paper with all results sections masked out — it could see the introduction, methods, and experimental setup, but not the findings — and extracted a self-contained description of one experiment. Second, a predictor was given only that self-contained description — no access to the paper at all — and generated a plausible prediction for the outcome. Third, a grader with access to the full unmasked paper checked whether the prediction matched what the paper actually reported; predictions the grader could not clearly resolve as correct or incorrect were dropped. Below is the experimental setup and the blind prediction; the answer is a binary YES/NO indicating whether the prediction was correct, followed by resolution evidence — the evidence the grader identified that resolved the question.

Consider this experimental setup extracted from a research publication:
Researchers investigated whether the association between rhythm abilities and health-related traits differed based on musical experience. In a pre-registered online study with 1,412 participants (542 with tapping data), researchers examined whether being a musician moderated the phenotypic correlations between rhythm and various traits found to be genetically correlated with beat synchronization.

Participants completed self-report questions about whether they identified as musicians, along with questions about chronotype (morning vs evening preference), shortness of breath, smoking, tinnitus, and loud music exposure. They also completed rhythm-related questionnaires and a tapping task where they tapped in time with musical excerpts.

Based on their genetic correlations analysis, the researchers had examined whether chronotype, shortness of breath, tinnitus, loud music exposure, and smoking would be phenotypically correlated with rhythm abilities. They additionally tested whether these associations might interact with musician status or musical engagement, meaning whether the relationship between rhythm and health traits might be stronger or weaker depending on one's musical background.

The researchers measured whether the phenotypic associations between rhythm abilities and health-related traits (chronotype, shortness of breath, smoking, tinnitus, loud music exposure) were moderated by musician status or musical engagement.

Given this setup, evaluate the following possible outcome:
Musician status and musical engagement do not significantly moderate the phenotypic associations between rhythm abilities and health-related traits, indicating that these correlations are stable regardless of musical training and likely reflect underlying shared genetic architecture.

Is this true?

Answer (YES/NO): YES